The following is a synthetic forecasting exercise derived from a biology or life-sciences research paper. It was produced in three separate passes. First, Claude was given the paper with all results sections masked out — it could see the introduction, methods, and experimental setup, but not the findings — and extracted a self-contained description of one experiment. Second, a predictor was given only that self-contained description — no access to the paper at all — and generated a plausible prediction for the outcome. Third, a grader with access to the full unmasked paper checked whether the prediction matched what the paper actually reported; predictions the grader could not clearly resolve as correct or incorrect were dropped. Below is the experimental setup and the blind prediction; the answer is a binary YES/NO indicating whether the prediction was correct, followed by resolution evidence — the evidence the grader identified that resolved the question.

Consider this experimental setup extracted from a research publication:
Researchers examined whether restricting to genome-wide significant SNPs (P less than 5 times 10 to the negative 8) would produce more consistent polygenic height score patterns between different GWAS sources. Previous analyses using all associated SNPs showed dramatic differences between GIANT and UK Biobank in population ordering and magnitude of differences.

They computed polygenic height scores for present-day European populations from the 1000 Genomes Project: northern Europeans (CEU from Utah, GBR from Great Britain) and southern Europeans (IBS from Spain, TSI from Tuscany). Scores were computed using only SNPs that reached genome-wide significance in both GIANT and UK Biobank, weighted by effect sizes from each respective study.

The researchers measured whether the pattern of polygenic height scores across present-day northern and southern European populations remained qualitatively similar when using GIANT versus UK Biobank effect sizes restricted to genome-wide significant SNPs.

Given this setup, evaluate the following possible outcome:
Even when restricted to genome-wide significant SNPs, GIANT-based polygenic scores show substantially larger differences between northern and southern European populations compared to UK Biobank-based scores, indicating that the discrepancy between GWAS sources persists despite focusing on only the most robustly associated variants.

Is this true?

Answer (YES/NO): NO